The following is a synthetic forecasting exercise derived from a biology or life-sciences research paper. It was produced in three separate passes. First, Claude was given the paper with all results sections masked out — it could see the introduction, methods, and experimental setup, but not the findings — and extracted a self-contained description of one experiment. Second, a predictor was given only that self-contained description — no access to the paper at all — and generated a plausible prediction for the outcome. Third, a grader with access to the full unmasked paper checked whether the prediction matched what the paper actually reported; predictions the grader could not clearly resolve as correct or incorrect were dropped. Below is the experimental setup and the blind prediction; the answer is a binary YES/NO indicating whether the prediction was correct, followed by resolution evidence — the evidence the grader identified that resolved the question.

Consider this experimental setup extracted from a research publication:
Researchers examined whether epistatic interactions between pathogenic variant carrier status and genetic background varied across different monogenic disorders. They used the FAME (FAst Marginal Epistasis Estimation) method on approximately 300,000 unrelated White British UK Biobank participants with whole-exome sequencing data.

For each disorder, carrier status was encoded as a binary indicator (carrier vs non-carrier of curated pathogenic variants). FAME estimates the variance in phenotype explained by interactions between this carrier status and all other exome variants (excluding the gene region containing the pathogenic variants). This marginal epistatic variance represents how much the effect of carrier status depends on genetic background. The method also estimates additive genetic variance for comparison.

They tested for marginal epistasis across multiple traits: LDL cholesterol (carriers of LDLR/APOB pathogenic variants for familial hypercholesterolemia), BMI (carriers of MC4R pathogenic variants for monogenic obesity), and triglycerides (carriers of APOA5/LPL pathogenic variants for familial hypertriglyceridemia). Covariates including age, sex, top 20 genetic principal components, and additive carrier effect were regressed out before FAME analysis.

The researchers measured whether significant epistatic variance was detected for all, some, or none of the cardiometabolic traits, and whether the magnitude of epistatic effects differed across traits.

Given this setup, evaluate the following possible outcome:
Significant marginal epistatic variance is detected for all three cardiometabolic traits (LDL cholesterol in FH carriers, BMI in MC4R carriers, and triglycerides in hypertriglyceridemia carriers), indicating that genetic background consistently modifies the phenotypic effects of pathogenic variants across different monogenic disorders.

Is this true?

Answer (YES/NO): NO